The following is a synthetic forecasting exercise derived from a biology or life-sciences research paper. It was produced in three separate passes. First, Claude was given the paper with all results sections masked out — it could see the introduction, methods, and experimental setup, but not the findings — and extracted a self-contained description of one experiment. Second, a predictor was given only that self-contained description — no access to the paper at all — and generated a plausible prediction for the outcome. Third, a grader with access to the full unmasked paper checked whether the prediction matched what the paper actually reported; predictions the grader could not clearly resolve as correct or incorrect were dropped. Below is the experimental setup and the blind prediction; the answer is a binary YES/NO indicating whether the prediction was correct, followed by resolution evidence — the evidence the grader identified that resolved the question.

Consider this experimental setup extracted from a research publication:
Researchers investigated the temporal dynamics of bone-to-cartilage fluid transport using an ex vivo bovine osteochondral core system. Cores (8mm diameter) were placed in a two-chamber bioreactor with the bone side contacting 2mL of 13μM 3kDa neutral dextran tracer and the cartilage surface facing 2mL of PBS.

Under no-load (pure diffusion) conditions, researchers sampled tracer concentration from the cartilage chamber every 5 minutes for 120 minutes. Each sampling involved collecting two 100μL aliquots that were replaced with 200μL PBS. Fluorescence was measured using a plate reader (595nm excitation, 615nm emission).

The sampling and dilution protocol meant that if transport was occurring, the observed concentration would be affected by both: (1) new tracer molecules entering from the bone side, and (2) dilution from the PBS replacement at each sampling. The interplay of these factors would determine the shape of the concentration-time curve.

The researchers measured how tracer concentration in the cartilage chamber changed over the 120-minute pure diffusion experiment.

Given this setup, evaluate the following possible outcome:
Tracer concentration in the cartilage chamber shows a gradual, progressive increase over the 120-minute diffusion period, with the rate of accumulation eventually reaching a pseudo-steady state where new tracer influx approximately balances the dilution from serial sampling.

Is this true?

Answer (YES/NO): NO